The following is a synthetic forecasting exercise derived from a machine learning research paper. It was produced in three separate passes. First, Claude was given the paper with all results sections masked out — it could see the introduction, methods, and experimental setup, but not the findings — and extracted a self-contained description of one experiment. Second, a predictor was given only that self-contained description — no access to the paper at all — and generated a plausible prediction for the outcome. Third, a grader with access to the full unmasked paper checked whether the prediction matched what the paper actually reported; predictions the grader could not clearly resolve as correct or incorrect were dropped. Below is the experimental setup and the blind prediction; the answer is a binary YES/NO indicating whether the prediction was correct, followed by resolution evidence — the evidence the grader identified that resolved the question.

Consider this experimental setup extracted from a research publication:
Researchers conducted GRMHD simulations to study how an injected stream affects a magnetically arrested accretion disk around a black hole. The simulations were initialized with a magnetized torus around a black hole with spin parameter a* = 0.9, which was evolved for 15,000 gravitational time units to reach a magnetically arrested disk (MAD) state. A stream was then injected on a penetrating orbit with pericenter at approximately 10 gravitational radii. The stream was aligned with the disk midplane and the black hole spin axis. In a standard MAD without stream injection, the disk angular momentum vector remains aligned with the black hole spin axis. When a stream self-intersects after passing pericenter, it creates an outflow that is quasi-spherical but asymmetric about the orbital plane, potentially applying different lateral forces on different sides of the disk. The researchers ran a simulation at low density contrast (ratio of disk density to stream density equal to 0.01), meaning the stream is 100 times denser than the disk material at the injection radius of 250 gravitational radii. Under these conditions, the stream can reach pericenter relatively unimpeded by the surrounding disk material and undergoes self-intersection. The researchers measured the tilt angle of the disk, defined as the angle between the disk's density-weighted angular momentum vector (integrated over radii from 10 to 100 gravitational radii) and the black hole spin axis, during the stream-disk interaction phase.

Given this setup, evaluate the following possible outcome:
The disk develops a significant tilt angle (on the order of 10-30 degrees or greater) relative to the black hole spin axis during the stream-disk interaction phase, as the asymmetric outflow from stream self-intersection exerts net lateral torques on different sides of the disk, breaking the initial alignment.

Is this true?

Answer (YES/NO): YES